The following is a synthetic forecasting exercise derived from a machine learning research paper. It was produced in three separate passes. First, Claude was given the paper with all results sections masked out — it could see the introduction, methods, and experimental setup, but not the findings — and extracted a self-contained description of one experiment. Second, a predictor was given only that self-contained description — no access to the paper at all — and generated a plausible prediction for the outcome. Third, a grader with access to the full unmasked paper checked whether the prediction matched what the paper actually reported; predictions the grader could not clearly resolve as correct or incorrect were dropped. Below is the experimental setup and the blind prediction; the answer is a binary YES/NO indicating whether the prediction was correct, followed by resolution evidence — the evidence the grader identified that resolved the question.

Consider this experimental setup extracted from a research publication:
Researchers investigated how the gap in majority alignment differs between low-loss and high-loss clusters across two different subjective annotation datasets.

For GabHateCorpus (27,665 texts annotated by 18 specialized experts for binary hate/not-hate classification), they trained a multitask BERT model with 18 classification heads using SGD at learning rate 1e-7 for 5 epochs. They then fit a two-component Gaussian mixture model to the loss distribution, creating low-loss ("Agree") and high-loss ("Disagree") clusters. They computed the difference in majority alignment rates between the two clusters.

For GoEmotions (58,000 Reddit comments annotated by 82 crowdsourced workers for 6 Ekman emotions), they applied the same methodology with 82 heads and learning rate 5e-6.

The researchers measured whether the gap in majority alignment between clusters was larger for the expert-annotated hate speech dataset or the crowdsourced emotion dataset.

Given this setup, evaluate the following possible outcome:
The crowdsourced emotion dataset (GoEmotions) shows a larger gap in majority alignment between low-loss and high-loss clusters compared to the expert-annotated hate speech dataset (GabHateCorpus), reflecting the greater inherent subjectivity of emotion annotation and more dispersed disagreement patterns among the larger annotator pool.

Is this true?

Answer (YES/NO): NO